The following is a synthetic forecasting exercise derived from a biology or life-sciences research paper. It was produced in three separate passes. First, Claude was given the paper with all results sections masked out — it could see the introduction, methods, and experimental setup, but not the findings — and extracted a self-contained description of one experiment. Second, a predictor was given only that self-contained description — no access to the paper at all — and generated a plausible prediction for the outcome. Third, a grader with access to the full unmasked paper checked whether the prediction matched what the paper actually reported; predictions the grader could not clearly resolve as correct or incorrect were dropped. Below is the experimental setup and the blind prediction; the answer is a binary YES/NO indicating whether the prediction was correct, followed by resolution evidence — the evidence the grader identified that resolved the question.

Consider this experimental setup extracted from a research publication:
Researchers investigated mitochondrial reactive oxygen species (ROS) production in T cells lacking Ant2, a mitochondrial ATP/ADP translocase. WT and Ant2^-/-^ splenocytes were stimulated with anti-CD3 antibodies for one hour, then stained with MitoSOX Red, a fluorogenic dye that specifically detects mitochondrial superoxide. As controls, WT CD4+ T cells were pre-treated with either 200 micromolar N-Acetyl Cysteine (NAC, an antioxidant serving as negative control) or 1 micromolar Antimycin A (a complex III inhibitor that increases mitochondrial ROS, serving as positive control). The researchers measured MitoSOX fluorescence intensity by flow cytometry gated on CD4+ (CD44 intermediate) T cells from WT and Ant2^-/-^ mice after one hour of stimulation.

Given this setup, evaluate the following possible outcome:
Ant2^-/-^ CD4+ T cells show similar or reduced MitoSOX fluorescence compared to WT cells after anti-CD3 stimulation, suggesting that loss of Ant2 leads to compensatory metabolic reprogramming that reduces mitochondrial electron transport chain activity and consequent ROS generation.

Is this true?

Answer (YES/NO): NO